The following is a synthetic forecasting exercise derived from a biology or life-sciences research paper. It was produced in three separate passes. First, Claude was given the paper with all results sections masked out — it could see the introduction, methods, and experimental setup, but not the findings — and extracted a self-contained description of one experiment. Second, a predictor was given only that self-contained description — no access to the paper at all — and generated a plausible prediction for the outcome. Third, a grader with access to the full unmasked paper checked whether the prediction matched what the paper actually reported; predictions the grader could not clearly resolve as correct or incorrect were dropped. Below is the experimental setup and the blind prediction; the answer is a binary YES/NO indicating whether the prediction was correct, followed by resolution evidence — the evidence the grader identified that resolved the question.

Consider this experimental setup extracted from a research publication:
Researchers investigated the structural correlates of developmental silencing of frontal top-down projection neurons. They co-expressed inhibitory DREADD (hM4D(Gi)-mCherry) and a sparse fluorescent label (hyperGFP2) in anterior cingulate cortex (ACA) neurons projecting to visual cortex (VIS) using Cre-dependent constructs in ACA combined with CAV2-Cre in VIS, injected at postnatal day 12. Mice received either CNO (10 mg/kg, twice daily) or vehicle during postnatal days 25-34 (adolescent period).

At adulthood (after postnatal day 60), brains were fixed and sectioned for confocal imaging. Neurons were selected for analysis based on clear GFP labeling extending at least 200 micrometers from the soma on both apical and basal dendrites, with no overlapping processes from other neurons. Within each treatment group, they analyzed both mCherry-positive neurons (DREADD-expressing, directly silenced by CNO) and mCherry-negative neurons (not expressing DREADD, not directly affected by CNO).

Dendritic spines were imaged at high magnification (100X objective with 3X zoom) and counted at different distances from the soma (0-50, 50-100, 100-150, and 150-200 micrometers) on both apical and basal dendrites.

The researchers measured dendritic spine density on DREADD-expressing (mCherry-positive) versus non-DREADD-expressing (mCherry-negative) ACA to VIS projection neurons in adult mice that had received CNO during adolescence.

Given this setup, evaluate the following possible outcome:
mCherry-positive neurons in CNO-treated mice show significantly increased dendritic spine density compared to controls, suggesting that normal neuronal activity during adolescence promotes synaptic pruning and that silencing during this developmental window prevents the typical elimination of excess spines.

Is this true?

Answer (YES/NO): NO